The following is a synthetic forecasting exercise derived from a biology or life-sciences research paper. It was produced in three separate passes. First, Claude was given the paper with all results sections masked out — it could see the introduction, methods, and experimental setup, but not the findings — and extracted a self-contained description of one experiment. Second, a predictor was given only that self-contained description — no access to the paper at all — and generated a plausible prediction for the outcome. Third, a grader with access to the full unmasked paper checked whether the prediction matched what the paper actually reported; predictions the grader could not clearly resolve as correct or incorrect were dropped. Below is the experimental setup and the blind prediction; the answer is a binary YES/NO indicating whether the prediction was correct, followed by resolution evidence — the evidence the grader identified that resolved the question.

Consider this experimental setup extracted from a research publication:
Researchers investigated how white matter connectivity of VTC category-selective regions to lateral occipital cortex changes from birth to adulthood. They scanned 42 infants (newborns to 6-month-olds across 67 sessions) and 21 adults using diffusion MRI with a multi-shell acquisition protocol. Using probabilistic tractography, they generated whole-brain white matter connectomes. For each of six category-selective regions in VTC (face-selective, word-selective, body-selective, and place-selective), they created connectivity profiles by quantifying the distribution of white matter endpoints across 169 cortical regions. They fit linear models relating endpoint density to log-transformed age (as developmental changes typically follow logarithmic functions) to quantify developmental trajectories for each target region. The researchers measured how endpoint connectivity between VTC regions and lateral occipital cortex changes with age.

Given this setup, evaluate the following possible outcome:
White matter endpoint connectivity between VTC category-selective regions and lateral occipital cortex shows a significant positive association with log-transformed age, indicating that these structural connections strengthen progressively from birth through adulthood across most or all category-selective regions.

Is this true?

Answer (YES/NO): NO